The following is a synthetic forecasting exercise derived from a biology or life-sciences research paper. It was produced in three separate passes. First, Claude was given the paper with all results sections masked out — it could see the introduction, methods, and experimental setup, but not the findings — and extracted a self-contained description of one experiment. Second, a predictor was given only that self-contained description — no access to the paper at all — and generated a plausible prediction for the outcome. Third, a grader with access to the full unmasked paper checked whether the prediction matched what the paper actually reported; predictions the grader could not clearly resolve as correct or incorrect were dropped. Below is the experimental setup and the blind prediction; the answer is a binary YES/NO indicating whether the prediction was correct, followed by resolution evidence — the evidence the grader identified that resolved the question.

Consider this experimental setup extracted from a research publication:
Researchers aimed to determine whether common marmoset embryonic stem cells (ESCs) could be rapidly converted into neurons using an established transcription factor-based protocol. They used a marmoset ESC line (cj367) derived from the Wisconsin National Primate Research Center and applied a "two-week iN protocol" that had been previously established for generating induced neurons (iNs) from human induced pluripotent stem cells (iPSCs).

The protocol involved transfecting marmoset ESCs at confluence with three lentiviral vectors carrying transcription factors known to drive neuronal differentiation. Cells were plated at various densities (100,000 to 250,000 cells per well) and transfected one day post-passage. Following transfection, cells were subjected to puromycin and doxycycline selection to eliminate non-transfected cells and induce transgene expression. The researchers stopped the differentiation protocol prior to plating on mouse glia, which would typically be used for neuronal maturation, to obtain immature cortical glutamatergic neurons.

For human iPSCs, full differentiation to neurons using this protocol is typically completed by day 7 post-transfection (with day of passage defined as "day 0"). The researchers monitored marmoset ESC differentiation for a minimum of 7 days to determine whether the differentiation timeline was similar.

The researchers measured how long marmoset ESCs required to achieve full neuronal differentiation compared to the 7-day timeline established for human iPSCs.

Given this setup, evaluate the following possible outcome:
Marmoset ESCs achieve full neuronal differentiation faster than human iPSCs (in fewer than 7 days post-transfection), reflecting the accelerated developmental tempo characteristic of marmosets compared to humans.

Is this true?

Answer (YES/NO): NO